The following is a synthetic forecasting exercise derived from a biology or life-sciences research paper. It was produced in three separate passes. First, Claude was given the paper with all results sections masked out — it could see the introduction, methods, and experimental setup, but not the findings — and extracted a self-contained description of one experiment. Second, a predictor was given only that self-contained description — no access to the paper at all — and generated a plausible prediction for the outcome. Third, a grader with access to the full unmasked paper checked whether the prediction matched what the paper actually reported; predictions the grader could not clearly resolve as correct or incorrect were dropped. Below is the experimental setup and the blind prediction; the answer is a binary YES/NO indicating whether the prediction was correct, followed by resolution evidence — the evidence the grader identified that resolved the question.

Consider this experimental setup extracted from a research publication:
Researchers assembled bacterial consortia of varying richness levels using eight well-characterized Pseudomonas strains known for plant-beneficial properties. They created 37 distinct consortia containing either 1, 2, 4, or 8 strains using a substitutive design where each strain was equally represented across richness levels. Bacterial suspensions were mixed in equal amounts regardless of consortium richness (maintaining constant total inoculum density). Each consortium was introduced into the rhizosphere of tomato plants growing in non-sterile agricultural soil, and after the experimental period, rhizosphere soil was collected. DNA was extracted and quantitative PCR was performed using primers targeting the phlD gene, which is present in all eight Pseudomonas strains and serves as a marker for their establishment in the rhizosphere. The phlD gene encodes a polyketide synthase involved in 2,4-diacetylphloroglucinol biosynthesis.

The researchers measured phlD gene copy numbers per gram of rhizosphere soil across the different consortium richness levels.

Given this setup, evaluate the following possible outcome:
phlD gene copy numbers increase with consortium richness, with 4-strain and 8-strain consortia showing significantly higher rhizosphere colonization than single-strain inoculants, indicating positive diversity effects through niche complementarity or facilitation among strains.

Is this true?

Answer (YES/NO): YES